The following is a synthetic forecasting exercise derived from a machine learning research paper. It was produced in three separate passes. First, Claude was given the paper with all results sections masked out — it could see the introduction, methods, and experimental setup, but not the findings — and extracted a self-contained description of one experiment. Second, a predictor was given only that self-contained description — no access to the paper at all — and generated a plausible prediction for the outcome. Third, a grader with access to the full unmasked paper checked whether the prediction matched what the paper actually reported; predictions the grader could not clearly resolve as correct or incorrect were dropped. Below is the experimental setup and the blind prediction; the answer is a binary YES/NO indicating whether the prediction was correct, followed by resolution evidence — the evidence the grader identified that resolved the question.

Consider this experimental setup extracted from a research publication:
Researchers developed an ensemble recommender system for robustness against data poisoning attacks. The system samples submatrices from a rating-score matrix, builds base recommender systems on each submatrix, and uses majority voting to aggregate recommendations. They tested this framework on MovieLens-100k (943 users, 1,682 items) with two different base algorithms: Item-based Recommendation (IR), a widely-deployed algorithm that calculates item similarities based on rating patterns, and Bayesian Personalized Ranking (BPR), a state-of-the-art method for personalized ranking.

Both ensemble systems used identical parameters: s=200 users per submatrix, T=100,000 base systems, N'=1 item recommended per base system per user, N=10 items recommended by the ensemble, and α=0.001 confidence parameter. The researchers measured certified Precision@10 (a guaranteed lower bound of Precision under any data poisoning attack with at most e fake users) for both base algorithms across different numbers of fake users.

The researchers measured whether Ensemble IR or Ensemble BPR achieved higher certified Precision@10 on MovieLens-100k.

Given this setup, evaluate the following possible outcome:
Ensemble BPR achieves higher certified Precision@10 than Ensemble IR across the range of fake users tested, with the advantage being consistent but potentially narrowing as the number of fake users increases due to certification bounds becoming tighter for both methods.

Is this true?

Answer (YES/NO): NO